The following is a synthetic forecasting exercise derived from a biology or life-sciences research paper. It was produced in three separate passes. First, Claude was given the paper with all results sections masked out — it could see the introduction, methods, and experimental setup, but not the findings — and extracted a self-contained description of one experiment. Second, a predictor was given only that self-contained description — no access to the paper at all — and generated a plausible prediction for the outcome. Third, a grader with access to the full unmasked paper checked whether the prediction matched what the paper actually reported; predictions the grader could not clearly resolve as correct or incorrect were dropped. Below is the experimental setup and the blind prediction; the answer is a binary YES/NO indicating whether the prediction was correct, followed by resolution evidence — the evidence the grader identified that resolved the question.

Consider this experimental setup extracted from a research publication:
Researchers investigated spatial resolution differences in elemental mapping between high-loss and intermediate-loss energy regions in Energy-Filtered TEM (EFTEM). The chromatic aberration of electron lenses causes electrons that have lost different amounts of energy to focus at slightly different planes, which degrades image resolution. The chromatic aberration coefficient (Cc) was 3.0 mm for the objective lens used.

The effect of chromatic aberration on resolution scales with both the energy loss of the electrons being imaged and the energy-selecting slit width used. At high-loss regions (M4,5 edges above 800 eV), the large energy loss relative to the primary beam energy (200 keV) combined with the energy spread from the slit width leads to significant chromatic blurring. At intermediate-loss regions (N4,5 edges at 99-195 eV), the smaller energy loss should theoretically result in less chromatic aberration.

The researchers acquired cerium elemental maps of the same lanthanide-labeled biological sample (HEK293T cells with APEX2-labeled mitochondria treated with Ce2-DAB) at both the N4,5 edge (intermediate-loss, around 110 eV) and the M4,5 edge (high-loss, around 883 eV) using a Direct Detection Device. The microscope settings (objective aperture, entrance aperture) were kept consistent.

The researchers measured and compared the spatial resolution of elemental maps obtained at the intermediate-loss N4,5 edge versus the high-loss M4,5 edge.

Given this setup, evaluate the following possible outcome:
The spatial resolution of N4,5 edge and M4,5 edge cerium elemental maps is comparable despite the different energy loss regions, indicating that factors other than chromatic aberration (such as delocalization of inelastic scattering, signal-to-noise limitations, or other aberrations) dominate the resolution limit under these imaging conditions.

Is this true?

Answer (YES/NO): NO